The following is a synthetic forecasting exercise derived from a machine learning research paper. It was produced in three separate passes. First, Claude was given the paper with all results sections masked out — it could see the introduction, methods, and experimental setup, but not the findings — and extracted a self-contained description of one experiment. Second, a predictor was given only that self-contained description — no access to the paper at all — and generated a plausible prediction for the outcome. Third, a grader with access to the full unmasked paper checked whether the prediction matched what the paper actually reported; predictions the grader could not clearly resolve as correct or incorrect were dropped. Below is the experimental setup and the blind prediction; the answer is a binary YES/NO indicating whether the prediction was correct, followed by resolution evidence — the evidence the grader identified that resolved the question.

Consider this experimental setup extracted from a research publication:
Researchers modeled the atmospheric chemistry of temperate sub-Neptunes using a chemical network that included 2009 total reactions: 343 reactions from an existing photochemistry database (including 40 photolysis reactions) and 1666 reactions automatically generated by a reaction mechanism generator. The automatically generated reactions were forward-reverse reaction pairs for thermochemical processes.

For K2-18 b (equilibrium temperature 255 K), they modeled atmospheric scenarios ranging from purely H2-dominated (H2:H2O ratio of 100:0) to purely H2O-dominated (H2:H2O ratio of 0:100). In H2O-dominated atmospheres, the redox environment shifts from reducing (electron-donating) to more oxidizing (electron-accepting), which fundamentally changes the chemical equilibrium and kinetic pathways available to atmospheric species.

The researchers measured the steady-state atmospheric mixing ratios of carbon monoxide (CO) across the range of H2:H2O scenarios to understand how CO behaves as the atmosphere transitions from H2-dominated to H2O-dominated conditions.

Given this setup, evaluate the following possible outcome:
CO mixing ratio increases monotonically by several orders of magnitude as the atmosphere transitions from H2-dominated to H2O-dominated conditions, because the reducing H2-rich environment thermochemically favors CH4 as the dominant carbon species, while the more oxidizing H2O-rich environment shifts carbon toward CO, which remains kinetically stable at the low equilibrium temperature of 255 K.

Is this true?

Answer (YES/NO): NO